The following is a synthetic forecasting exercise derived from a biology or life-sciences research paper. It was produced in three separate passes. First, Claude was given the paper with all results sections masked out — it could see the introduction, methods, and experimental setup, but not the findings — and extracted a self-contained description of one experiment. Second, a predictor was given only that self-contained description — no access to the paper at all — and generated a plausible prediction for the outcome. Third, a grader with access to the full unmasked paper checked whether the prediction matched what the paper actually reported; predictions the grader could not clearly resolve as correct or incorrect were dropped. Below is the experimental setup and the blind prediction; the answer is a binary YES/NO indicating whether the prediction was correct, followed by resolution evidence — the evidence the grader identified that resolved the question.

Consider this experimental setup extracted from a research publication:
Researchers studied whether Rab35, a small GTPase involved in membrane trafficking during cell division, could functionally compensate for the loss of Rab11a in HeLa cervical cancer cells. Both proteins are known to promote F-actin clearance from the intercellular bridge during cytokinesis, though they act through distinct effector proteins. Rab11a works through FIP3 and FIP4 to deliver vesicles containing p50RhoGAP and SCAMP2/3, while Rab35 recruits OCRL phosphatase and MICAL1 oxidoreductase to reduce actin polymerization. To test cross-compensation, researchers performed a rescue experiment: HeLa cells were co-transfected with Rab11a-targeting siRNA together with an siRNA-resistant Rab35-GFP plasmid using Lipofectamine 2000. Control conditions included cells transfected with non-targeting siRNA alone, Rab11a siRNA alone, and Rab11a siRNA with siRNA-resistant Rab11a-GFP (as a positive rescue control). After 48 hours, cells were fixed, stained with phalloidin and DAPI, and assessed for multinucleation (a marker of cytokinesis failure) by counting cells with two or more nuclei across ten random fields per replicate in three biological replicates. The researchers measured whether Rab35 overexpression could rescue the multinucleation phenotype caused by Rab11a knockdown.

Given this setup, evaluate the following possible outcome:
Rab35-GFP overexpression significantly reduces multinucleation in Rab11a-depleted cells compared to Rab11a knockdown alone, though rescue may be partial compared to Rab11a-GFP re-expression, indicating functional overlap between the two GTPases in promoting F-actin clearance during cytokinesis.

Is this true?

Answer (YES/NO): YES